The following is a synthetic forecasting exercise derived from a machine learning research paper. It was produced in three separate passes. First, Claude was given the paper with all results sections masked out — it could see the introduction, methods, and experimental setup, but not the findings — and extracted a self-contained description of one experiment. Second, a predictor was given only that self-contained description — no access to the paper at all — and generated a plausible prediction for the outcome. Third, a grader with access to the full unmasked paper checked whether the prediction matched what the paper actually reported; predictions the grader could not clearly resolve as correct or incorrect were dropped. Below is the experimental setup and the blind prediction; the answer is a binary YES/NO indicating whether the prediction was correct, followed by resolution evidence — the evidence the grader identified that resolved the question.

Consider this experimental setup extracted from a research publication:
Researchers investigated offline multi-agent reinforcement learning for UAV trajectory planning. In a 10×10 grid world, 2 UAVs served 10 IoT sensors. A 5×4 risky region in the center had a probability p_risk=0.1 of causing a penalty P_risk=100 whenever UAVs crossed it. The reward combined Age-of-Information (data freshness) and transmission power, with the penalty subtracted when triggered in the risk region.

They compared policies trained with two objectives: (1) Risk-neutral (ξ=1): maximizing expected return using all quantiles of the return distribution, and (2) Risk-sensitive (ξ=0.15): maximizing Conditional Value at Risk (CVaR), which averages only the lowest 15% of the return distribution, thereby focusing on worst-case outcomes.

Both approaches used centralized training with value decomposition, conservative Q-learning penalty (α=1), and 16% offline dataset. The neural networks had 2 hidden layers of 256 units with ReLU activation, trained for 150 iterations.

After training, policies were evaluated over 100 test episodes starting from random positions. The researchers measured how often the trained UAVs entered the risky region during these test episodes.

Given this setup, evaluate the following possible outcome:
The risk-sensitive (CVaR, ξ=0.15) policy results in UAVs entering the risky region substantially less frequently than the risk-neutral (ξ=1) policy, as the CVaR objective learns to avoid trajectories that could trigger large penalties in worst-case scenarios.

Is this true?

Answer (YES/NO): YES